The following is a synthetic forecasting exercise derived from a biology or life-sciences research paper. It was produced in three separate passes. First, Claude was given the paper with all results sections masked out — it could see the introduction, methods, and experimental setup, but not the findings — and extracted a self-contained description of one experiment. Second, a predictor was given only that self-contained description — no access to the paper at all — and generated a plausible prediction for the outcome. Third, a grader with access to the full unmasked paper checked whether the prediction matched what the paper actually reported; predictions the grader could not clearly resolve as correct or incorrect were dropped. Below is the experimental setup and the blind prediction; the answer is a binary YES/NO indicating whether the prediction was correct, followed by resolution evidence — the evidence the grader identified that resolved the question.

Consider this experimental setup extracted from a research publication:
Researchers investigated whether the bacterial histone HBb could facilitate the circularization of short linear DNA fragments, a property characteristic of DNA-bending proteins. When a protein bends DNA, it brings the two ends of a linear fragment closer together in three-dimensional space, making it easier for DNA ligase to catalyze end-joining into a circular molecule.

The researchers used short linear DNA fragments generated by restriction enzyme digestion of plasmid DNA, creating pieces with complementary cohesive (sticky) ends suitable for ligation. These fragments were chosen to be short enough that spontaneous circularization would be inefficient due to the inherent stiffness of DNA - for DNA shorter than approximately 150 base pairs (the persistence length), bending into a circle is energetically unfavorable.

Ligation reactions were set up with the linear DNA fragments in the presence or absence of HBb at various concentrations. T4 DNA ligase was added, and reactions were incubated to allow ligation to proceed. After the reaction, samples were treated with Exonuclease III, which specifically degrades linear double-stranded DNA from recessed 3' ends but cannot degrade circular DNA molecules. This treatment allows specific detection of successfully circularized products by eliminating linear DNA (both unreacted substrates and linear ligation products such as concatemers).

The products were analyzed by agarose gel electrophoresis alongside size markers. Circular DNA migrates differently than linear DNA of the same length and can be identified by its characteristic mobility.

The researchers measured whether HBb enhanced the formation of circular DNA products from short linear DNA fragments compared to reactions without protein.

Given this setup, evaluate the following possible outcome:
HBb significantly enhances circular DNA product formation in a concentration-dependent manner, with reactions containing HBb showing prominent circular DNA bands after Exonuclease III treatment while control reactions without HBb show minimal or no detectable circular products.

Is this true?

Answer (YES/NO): YES